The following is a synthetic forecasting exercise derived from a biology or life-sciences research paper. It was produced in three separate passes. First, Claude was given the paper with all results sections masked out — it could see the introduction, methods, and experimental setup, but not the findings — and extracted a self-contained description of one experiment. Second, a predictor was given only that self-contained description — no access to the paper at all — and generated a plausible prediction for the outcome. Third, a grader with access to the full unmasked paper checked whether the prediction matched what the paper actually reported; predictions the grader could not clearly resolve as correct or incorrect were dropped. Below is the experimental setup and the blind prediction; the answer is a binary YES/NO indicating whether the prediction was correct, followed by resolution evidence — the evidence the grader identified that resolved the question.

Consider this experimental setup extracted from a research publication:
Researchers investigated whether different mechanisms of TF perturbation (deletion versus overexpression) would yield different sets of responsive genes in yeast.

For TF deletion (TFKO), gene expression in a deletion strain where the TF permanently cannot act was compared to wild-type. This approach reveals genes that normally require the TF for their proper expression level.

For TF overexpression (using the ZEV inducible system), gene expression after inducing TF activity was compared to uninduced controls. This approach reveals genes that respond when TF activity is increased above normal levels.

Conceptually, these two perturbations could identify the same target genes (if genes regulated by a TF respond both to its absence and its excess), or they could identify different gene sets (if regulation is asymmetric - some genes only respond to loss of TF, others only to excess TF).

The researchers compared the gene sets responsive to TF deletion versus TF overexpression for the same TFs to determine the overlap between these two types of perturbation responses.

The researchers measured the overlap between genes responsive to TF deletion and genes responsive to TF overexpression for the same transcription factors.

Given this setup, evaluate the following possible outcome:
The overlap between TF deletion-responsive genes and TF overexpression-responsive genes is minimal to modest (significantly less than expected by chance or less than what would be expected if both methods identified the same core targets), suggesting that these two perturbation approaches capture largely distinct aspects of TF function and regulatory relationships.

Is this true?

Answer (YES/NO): YES